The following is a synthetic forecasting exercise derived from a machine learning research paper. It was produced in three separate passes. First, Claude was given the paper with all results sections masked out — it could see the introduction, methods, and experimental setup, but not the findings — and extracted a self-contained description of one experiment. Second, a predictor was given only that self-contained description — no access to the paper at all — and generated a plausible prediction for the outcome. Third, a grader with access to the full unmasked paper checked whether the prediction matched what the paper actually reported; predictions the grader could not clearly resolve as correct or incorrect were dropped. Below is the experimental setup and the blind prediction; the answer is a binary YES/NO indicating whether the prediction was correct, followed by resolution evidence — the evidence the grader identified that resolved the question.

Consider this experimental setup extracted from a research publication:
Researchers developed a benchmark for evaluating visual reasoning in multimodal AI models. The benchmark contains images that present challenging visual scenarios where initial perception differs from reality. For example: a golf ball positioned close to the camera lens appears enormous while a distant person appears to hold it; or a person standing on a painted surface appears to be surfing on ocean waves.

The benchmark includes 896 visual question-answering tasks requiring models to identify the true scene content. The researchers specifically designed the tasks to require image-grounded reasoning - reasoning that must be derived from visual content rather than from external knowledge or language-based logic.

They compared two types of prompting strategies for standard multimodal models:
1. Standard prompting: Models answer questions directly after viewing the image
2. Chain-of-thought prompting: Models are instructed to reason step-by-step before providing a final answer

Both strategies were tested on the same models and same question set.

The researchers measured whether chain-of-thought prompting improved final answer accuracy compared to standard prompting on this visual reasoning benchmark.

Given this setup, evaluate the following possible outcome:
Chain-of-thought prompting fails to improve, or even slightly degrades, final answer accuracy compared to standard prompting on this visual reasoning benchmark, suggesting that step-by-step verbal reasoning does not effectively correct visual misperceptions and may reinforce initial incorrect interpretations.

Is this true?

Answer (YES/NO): NO